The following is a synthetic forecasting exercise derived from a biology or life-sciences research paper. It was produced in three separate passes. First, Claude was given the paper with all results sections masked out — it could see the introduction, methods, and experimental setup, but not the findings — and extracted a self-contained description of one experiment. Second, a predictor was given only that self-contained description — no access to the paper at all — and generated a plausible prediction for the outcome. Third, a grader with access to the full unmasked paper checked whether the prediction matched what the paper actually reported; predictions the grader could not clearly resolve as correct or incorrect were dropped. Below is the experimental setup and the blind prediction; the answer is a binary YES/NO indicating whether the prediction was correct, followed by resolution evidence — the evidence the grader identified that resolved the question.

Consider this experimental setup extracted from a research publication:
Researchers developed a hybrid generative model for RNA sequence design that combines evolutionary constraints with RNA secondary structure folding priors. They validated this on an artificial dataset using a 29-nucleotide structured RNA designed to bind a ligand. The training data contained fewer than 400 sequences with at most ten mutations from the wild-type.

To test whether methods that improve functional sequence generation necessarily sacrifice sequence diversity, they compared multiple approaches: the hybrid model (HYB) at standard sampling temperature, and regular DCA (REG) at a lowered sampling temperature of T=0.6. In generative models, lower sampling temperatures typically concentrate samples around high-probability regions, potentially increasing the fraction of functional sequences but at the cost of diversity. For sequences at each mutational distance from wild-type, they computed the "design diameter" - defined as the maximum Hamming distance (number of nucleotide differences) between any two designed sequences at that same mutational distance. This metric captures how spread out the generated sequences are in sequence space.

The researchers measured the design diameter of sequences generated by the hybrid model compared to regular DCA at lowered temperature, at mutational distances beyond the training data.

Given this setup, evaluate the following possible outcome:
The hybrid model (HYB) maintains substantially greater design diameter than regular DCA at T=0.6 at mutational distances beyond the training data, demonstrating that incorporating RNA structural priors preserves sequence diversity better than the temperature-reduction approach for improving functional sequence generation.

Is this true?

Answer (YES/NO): YES